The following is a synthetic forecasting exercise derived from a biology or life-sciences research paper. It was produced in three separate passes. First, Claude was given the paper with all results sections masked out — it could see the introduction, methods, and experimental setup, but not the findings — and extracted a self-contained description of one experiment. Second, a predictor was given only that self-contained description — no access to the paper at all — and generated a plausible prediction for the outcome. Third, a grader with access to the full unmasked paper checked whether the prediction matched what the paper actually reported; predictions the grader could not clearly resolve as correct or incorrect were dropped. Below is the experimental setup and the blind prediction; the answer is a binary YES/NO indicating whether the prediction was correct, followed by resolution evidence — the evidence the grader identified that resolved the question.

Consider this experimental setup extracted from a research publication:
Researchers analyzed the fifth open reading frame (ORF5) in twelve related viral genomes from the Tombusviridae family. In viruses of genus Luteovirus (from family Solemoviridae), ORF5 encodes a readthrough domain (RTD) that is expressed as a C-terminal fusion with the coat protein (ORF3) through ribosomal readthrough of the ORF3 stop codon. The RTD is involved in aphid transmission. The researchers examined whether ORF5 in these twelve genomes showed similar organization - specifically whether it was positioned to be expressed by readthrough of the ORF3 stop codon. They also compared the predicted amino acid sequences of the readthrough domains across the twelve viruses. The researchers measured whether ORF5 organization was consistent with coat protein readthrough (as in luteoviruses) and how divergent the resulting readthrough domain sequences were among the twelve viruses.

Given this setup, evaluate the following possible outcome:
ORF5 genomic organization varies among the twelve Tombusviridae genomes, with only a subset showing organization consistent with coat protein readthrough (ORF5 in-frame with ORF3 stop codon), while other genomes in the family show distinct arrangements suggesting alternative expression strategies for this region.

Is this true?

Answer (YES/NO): NO